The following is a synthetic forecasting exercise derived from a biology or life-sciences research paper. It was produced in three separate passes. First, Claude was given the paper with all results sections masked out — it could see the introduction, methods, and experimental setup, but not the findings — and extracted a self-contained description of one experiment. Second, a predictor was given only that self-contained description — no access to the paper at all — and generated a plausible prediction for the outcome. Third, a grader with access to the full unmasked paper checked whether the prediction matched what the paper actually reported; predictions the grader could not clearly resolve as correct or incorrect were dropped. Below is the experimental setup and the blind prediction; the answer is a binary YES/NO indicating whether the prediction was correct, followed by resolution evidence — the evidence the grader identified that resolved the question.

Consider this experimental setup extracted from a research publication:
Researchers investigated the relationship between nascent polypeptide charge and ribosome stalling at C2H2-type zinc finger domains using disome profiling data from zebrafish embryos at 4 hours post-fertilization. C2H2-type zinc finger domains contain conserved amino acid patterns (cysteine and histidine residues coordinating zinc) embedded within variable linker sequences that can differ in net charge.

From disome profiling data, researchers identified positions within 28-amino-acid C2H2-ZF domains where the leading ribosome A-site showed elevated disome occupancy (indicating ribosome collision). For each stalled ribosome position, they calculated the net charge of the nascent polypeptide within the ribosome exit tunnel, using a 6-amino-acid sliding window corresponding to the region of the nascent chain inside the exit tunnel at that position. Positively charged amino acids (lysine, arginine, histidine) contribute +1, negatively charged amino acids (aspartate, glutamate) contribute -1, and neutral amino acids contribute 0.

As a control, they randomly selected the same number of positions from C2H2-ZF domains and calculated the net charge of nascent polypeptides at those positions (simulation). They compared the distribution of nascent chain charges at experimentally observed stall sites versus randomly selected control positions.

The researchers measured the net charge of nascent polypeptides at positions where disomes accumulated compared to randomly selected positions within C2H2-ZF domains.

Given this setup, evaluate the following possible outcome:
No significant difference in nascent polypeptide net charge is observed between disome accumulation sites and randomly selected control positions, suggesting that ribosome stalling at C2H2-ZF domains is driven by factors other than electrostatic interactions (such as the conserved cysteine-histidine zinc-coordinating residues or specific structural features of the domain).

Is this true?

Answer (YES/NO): NO